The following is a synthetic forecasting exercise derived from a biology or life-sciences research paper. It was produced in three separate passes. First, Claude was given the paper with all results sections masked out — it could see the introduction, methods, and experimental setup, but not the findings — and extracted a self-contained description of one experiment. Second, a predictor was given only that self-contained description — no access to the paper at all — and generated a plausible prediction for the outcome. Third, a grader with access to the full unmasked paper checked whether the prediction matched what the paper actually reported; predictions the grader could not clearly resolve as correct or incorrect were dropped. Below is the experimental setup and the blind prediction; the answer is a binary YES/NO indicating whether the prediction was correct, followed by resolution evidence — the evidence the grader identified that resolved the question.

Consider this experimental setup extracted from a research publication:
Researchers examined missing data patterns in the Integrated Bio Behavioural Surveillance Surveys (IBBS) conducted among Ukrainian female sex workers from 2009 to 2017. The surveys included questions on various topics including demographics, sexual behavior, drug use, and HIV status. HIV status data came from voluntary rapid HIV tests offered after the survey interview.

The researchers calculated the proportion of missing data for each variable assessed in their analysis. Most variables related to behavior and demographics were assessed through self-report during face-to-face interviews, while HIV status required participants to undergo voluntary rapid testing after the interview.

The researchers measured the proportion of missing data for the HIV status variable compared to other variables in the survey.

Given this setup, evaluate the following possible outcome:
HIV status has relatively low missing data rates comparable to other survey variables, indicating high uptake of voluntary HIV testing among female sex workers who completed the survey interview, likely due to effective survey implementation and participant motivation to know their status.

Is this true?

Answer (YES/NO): NO